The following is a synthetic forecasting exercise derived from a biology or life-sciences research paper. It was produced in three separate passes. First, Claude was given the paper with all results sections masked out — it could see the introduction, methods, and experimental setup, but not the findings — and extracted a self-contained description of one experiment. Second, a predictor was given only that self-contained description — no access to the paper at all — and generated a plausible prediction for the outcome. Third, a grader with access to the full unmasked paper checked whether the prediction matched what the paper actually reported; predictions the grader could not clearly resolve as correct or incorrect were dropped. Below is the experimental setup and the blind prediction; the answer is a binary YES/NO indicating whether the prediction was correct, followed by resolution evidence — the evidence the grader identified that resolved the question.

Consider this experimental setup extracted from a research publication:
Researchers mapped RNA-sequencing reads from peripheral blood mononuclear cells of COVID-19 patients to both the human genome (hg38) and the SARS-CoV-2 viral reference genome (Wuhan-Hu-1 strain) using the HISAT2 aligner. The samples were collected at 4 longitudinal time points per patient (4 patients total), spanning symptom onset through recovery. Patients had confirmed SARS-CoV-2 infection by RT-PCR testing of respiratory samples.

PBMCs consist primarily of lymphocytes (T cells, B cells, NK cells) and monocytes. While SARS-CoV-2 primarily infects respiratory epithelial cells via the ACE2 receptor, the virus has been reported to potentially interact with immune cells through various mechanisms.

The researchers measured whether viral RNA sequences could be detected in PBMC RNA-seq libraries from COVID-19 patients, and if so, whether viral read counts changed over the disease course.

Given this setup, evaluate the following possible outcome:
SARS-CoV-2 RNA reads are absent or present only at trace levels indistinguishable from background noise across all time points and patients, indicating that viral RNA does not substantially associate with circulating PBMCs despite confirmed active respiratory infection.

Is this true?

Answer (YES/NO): YES